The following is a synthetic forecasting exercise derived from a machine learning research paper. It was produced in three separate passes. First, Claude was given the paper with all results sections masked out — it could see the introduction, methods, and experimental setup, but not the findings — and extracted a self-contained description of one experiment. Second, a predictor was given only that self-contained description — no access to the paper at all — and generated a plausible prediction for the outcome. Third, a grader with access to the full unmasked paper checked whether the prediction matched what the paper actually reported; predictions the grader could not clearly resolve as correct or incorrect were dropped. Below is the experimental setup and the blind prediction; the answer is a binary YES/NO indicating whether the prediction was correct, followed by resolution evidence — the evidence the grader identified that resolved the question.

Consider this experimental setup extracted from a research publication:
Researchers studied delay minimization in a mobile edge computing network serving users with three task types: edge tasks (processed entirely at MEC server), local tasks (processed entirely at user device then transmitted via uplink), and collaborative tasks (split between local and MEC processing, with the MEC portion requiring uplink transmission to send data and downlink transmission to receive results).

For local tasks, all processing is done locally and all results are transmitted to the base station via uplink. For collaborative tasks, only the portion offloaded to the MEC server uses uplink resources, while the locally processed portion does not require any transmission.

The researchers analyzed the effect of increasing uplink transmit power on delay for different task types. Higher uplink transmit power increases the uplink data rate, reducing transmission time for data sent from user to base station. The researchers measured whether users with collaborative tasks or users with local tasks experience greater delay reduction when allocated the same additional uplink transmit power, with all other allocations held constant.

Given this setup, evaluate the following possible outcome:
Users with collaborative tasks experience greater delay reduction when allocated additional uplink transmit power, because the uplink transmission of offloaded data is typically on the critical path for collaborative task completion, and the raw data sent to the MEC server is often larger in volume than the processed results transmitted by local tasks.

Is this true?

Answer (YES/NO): NO